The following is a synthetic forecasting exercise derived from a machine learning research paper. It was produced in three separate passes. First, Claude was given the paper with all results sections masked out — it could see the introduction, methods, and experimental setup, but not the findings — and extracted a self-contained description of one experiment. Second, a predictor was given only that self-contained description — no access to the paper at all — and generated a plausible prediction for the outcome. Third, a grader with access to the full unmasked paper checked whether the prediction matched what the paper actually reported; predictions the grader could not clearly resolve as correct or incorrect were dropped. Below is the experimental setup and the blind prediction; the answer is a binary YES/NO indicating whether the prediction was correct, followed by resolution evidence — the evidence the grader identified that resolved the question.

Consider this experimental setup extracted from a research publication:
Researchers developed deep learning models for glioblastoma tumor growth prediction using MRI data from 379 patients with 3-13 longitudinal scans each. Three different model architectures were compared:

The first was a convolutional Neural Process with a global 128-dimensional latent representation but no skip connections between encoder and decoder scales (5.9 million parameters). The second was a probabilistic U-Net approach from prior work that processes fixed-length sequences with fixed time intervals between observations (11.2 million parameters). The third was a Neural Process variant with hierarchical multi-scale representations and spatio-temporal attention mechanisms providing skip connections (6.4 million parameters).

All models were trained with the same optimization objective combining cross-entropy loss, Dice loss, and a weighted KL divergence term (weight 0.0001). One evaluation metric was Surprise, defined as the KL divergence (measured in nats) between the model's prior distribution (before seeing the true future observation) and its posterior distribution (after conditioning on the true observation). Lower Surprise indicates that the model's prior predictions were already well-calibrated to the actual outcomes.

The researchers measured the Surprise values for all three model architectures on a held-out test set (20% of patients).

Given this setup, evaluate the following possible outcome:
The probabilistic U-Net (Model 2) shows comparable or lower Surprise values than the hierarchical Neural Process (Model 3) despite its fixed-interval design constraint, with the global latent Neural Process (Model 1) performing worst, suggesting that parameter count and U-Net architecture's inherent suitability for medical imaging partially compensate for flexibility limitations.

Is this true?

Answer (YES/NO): NO